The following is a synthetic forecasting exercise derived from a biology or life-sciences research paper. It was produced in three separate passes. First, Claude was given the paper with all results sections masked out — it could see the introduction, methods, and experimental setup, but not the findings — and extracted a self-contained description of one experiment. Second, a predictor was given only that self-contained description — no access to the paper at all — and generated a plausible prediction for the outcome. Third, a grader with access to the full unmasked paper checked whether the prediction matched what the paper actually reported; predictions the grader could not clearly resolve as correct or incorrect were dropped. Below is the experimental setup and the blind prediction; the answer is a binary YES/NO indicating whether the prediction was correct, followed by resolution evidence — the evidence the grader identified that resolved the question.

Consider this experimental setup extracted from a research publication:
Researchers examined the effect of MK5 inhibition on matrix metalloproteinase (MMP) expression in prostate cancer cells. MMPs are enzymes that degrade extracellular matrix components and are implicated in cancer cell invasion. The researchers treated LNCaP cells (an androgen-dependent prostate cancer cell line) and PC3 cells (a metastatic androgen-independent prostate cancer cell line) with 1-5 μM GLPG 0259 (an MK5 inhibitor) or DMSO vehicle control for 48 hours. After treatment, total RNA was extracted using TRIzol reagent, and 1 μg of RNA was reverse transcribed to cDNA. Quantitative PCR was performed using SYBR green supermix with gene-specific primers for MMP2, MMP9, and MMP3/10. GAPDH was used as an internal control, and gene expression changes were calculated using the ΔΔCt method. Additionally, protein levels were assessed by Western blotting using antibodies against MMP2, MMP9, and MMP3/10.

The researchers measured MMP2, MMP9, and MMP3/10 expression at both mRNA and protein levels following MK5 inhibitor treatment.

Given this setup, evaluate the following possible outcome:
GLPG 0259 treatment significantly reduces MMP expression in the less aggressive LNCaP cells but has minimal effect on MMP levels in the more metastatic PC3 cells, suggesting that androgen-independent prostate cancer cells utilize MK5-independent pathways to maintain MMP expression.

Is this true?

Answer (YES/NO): NO